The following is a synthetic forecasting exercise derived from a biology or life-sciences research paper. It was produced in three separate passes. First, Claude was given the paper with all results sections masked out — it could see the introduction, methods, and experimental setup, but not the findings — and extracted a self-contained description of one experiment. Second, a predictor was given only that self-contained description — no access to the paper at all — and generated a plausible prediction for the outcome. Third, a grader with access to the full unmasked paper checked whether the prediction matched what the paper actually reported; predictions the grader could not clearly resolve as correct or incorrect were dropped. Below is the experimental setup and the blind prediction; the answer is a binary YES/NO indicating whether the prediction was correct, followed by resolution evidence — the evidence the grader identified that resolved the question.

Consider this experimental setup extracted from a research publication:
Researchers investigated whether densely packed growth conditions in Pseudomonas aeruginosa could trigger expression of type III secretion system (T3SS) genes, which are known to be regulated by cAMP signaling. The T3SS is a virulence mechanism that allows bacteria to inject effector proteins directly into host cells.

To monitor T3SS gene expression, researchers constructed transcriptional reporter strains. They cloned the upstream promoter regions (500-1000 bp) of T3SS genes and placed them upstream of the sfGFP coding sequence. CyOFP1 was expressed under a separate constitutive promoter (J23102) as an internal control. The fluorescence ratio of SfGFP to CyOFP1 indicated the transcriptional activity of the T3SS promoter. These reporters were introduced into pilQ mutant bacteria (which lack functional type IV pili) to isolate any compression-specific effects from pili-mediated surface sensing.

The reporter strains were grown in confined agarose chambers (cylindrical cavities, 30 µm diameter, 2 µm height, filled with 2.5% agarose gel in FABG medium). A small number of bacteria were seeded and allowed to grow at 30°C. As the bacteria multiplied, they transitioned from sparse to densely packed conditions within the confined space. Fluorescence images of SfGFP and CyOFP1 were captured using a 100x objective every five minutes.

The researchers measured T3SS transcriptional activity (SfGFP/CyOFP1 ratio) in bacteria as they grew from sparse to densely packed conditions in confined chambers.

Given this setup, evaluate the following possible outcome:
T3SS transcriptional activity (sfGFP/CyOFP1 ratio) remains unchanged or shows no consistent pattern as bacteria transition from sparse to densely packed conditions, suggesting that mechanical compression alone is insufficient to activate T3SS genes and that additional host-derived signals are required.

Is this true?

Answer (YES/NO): NO